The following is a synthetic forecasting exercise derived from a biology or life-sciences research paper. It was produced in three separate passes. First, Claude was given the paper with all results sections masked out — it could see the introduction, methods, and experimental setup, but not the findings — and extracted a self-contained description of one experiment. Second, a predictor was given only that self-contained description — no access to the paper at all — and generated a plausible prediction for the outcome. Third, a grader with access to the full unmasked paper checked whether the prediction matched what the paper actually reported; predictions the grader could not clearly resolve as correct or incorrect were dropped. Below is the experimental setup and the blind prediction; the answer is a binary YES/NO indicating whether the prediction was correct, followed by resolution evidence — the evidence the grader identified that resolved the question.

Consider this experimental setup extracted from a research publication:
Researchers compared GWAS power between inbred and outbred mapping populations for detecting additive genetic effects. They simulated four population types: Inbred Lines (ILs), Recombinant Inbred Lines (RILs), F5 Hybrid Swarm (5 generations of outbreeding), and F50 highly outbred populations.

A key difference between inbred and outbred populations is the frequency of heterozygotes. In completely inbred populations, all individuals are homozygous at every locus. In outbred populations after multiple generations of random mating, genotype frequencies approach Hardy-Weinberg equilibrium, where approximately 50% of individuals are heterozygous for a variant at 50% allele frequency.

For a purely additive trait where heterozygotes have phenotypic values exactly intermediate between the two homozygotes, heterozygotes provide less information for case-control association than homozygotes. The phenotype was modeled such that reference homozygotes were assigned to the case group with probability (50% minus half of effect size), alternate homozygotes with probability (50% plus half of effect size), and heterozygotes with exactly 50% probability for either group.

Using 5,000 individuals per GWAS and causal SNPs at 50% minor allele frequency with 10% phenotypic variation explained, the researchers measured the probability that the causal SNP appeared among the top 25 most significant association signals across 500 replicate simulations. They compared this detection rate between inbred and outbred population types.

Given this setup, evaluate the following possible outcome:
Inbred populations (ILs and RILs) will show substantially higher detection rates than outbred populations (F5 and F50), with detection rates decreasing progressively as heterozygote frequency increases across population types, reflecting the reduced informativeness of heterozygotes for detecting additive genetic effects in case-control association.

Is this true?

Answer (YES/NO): NO